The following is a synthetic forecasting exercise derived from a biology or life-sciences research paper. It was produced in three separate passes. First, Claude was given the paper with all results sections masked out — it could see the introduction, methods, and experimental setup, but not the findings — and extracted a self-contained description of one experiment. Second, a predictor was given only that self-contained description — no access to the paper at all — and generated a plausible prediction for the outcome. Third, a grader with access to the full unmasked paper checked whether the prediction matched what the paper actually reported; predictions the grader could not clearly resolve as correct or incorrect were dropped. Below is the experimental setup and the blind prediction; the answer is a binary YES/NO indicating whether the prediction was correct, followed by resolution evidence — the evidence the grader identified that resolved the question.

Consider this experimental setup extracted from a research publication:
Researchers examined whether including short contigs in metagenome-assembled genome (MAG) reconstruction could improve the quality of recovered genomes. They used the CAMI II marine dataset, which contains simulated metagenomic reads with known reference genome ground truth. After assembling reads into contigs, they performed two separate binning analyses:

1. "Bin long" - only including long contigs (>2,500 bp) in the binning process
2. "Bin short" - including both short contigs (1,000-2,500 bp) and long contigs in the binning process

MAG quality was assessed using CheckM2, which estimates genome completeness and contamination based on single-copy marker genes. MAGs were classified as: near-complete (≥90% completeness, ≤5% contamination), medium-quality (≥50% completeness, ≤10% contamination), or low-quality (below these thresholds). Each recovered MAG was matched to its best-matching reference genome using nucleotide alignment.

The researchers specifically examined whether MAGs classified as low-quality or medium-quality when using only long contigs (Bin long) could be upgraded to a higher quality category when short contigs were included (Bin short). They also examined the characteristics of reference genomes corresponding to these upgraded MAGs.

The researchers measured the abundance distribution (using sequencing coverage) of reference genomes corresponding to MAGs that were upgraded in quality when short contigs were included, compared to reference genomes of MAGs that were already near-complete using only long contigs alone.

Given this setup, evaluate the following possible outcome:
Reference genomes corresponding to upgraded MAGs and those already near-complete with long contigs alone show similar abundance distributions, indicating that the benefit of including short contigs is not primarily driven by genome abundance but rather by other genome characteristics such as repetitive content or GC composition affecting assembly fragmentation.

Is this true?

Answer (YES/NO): NO